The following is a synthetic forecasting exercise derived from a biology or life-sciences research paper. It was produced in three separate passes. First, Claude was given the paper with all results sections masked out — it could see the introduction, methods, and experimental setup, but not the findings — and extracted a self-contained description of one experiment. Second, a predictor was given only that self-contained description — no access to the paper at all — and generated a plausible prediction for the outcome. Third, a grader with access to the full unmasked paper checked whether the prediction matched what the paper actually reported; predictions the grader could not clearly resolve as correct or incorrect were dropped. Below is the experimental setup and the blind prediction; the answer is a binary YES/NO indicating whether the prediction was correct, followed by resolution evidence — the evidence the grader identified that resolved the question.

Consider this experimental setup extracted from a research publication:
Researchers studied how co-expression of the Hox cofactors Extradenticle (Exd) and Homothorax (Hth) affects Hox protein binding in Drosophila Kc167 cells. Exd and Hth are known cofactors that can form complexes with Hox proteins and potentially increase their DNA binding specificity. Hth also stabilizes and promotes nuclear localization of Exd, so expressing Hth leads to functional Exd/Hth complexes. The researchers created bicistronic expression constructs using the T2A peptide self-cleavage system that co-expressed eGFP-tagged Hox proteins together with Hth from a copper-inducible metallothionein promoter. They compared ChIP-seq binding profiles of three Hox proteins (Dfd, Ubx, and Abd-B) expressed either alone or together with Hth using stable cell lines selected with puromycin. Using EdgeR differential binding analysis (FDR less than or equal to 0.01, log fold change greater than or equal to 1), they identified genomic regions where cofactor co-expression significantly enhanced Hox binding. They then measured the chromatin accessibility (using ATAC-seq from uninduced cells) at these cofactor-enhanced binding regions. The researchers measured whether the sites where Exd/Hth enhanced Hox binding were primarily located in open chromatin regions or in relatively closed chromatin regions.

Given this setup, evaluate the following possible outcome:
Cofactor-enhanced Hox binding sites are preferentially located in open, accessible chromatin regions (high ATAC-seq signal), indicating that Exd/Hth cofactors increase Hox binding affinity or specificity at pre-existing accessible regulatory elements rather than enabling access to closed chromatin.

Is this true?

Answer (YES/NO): NO